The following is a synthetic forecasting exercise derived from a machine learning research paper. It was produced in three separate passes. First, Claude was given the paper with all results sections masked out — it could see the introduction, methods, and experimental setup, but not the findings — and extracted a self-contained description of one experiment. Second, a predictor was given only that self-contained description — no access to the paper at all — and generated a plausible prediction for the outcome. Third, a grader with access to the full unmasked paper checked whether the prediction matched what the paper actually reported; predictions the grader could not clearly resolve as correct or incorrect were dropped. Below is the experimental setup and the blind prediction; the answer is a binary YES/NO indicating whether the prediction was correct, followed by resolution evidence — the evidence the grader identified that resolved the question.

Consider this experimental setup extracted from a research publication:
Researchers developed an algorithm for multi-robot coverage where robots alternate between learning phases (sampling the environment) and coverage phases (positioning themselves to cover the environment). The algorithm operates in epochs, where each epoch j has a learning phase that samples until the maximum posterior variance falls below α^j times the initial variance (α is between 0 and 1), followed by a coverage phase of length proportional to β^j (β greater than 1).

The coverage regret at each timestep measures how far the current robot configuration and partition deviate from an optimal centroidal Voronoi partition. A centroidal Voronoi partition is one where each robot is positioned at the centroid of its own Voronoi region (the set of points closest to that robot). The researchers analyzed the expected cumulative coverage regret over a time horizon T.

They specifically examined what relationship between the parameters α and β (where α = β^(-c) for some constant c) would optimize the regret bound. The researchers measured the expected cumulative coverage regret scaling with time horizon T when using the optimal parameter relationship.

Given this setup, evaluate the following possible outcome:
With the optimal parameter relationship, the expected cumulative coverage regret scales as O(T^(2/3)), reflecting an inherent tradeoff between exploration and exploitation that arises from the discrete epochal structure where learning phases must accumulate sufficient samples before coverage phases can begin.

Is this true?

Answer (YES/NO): NO